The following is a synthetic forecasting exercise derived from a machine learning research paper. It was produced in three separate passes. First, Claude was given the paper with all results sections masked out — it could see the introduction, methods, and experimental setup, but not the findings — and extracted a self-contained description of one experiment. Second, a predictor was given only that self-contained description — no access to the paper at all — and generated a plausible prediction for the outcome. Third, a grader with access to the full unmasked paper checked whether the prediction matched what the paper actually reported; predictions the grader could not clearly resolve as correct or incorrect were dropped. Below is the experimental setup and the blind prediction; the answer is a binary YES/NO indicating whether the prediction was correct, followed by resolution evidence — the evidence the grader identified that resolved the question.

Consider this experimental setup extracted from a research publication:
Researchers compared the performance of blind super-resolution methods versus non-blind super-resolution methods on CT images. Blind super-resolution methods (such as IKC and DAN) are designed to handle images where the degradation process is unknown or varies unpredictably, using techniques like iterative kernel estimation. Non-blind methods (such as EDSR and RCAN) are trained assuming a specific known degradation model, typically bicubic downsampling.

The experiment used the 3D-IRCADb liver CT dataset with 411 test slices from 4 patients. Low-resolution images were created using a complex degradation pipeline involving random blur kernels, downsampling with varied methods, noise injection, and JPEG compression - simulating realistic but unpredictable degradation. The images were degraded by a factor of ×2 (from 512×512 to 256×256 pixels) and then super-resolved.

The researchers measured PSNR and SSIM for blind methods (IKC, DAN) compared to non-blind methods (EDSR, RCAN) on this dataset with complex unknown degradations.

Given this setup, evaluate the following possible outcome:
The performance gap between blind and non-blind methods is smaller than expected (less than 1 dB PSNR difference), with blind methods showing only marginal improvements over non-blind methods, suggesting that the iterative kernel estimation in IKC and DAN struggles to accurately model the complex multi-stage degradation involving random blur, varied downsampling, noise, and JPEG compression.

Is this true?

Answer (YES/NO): NO